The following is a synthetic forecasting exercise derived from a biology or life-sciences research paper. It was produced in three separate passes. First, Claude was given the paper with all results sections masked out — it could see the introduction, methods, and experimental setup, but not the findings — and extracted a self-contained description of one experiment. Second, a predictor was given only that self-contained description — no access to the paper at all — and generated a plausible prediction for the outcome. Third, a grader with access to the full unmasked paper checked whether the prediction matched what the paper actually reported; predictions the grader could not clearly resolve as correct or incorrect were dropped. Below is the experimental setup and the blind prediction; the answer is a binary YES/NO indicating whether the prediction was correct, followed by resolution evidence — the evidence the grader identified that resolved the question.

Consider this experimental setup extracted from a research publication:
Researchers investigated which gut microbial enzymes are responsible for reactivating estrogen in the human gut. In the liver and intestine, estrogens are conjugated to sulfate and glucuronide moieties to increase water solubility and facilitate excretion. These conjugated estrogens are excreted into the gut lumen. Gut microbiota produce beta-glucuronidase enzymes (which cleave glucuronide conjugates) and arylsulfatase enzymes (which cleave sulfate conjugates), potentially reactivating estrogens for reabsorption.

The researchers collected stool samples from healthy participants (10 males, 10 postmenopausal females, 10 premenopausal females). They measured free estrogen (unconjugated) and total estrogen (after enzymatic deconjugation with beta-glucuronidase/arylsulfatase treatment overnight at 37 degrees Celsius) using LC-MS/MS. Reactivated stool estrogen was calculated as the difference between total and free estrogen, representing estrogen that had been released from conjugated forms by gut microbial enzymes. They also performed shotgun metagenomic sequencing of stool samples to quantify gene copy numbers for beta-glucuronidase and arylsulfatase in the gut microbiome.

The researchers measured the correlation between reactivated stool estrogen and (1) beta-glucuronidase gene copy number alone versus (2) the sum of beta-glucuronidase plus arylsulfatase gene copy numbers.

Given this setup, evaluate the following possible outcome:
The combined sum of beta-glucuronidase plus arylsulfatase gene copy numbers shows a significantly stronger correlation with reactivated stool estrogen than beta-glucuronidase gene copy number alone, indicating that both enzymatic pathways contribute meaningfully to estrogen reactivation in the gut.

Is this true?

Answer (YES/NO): YES